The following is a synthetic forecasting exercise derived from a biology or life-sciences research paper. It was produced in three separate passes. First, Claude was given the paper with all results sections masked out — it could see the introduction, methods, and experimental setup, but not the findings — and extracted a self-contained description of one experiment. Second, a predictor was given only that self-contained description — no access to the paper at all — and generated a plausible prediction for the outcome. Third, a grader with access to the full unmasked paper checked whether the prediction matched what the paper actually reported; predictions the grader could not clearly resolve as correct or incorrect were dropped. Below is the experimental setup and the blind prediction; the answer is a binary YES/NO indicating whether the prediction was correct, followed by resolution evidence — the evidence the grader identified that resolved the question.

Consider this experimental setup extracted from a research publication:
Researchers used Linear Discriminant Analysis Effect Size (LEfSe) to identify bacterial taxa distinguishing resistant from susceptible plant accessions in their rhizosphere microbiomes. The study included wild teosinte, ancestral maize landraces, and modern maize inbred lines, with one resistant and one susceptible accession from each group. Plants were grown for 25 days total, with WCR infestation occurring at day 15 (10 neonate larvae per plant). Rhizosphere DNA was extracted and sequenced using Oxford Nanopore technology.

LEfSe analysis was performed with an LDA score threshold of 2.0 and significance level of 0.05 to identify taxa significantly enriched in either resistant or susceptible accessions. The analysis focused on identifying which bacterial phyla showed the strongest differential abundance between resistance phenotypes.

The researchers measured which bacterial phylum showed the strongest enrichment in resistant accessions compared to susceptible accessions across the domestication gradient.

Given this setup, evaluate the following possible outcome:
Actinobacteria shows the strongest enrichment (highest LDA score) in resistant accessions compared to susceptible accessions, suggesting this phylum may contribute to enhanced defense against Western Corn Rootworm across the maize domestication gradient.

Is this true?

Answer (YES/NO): NO